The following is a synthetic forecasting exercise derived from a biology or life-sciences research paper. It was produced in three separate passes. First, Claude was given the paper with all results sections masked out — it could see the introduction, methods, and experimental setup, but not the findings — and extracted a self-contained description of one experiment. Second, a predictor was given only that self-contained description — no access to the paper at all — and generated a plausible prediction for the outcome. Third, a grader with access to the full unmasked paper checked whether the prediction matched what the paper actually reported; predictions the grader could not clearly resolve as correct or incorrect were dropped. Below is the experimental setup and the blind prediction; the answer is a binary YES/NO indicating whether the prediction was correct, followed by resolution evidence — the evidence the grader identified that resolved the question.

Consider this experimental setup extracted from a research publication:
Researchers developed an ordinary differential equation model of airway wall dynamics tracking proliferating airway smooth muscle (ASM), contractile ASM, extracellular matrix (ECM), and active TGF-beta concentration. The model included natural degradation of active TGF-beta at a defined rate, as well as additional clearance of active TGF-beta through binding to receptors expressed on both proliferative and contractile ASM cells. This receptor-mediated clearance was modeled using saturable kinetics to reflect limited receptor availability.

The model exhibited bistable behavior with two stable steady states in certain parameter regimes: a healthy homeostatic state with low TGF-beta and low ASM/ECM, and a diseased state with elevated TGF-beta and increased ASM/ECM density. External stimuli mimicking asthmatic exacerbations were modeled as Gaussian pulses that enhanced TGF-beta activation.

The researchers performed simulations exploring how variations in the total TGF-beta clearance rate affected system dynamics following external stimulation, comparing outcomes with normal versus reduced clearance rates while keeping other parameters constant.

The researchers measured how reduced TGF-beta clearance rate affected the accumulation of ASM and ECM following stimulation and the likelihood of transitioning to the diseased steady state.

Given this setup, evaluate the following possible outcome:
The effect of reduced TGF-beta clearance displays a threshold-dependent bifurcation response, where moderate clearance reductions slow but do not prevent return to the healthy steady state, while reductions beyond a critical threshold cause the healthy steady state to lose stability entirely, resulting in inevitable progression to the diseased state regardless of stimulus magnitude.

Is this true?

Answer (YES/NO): NO